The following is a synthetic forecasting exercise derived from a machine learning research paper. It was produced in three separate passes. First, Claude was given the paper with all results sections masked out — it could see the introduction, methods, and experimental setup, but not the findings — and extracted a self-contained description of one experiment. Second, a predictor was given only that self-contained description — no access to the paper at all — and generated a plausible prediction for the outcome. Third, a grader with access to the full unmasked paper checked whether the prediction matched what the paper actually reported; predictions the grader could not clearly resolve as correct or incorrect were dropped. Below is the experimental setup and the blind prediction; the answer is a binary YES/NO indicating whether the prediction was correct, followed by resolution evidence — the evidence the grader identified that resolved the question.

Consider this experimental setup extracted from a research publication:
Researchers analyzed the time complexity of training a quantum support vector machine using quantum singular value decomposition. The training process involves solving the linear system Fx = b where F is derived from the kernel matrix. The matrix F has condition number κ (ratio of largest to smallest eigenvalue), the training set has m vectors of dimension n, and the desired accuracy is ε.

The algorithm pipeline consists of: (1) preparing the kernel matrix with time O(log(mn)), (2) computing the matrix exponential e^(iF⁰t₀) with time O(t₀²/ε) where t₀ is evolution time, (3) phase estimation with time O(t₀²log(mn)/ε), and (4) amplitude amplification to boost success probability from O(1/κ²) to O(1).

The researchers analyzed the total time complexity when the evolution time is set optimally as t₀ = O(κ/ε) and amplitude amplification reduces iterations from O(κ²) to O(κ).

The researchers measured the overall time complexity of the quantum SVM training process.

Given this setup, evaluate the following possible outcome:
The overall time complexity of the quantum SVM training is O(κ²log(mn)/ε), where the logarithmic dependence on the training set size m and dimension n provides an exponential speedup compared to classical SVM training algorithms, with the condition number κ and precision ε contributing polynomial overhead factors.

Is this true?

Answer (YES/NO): NO